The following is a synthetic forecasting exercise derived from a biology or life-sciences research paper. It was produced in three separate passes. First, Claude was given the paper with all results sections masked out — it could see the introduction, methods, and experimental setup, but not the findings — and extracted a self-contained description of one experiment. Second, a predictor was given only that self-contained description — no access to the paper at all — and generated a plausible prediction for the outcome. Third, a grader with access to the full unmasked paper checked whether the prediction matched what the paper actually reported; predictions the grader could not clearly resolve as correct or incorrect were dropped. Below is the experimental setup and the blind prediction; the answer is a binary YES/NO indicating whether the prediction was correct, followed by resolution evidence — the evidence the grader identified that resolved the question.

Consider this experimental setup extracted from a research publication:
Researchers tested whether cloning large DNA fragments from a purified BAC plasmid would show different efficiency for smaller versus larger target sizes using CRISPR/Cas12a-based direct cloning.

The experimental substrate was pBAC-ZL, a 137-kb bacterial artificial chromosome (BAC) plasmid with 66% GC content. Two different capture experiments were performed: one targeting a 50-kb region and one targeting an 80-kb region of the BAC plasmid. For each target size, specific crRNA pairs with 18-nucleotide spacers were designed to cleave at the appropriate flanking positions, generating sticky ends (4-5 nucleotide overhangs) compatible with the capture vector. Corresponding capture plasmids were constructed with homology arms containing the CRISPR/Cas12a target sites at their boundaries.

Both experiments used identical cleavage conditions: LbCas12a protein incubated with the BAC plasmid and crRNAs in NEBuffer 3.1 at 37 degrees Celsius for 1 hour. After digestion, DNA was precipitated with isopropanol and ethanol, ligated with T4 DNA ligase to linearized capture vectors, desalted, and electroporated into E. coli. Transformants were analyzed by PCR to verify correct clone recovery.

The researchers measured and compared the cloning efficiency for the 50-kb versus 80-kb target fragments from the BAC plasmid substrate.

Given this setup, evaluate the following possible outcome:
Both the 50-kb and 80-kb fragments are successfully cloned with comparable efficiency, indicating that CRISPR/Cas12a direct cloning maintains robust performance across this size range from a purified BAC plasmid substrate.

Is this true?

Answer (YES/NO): NO